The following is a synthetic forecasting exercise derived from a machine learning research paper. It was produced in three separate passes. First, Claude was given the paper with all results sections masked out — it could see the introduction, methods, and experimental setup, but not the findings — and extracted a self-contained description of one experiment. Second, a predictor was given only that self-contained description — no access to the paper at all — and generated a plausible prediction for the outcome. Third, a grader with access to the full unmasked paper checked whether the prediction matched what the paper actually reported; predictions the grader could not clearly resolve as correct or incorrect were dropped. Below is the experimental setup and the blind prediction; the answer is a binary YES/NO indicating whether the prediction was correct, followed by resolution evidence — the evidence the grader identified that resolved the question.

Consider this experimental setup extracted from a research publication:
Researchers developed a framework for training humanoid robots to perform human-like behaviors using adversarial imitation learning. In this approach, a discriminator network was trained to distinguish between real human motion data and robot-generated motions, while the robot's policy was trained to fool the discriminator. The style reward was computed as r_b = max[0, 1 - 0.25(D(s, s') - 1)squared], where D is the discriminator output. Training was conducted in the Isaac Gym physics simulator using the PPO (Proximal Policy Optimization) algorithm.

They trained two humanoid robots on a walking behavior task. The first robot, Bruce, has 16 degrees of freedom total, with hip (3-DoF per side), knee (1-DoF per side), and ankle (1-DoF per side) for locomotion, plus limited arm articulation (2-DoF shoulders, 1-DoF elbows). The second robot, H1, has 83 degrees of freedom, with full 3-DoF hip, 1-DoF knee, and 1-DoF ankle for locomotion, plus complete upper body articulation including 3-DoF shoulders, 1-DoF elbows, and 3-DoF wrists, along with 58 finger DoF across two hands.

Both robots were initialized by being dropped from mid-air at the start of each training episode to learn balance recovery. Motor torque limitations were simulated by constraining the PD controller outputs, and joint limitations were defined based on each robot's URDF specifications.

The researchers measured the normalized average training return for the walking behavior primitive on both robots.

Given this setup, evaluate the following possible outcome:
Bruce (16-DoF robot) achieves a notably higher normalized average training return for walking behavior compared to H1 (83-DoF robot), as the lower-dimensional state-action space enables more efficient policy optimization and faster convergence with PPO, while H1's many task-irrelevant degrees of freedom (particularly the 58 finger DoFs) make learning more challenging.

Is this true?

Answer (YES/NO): YES